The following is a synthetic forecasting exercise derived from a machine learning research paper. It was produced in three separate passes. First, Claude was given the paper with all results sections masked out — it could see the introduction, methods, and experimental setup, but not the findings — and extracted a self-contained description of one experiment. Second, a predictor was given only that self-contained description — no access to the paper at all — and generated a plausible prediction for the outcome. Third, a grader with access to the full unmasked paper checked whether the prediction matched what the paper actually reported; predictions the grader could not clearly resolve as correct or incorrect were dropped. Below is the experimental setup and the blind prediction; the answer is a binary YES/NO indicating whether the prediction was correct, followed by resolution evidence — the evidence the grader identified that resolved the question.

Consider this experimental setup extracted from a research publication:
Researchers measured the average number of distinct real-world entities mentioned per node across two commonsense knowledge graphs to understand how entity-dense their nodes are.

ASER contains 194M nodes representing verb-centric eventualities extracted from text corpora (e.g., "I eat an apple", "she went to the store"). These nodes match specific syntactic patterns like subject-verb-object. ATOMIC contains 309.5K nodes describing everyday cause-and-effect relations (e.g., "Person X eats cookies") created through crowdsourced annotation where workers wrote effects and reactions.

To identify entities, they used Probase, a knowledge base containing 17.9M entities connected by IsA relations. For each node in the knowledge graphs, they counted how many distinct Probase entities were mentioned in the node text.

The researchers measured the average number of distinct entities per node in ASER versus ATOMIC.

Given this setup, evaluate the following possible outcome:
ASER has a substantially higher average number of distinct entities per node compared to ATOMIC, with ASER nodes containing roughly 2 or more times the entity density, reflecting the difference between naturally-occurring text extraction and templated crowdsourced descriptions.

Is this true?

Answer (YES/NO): NO